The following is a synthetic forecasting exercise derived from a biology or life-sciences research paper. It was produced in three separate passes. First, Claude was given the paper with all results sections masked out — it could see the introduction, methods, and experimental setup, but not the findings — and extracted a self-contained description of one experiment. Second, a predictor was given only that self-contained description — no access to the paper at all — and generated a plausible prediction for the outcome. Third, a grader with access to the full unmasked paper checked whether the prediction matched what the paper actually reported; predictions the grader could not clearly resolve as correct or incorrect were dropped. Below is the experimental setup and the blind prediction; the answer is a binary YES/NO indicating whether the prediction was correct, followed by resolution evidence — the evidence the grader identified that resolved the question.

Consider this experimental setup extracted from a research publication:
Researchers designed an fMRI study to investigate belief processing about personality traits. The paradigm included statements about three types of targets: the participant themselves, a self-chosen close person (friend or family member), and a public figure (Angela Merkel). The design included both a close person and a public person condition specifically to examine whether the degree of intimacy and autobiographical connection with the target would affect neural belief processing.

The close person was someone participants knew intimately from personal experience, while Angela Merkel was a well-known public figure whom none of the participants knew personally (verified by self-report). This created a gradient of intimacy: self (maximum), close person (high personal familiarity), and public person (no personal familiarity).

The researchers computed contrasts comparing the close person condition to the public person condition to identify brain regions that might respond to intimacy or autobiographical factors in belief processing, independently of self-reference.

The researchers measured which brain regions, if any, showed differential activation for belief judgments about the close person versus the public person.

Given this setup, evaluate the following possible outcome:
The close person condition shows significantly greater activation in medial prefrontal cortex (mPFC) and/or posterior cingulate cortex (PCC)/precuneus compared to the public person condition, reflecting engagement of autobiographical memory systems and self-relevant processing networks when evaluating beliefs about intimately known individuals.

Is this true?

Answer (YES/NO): NO